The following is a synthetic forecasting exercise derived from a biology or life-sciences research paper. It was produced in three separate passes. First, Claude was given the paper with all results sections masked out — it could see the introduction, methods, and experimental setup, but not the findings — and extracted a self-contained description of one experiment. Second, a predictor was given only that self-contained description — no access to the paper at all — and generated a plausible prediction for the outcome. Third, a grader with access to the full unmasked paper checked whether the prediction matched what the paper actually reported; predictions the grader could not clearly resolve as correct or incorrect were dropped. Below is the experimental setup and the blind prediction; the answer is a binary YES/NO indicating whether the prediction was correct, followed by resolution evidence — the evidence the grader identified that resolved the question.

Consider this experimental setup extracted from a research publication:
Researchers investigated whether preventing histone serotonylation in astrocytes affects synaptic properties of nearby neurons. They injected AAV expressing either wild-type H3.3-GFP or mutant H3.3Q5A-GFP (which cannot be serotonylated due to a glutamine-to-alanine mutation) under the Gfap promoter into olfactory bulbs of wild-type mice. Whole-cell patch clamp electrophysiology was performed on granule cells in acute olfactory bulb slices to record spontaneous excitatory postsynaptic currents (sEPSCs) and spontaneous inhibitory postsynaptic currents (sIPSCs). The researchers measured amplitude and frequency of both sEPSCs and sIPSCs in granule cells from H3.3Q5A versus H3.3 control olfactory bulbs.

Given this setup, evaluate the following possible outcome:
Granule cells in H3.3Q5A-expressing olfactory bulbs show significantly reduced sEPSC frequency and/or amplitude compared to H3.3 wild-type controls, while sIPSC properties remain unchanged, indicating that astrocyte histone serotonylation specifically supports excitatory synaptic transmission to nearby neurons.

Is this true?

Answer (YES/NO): NO